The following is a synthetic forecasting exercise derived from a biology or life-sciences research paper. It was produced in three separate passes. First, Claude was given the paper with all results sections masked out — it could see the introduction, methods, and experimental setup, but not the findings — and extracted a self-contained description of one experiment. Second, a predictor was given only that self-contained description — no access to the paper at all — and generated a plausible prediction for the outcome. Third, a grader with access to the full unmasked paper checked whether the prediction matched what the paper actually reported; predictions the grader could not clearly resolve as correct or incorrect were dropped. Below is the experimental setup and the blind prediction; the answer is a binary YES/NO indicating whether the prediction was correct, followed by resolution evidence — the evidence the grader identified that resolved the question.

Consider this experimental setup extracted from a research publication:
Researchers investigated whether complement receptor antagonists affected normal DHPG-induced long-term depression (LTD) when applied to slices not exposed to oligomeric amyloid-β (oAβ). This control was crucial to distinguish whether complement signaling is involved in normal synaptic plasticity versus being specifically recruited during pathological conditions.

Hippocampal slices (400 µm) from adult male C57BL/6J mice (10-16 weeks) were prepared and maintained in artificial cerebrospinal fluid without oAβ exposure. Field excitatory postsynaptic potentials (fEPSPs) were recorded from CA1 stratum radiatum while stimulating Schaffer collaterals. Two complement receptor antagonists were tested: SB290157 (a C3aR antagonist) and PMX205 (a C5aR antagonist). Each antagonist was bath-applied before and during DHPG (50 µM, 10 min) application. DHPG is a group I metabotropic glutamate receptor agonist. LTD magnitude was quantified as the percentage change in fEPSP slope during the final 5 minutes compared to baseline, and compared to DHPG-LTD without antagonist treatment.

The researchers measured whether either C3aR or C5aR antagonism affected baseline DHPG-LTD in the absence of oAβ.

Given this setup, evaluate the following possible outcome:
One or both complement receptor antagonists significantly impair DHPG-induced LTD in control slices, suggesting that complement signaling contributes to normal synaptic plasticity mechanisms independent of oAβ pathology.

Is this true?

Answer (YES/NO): NO